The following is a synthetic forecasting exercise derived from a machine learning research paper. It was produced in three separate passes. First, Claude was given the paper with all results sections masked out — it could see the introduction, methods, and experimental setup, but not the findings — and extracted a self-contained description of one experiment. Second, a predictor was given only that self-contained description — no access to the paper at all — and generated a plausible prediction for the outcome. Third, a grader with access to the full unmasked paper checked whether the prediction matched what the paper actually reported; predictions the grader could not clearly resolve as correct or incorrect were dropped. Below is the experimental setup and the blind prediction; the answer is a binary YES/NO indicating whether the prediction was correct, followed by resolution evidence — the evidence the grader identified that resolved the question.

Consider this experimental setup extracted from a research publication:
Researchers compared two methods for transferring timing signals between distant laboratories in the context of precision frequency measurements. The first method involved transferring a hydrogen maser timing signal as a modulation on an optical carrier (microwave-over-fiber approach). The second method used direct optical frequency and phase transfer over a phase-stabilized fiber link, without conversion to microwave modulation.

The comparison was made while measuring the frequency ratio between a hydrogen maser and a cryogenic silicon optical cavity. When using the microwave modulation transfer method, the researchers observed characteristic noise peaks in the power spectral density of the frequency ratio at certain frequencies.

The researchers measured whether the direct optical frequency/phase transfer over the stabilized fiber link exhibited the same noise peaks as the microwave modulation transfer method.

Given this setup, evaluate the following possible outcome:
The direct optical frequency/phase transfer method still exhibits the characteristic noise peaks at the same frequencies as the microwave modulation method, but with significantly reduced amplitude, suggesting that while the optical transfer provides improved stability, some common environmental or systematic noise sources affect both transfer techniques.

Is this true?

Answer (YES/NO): NO